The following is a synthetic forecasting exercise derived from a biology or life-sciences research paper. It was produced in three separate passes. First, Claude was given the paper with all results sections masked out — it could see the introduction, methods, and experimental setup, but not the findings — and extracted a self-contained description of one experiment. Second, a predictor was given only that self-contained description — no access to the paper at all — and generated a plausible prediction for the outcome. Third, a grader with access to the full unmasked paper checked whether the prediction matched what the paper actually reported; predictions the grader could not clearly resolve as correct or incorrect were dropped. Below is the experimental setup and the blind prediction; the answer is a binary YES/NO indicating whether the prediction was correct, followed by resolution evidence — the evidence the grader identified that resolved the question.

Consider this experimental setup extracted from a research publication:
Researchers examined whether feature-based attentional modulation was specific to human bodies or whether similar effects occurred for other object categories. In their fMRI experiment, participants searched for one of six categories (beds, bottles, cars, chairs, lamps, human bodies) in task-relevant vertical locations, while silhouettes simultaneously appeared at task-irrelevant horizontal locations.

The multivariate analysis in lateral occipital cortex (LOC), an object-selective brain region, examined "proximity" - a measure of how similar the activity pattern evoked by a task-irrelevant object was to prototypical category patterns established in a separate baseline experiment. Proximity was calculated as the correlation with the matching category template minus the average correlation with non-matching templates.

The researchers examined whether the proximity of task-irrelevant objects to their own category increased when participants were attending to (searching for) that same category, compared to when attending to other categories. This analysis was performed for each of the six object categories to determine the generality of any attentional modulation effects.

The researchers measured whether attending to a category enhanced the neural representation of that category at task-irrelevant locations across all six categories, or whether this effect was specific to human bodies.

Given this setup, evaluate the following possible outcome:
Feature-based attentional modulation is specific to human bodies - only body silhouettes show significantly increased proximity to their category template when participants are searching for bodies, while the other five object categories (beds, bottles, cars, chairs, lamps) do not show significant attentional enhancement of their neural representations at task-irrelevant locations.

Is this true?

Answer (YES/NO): YES